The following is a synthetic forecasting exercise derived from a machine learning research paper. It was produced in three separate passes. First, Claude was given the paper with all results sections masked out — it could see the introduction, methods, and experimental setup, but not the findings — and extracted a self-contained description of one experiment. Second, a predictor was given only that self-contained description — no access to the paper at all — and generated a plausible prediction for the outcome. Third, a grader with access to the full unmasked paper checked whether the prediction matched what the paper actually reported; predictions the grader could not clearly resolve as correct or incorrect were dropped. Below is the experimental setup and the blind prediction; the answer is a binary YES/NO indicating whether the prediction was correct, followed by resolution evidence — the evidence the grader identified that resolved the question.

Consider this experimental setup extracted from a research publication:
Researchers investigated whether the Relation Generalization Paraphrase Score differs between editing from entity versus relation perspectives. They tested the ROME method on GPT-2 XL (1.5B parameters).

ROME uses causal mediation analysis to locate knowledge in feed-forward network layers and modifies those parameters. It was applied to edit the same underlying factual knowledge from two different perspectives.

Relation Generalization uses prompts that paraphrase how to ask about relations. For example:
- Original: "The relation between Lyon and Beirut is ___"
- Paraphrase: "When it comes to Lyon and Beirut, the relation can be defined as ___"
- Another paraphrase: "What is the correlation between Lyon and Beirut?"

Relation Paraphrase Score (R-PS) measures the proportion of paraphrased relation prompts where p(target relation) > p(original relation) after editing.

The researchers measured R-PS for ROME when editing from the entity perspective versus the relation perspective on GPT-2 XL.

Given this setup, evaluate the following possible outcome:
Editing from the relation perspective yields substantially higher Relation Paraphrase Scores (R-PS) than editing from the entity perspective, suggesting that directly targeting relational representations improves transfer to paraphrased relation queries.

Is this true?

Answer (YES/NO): YES